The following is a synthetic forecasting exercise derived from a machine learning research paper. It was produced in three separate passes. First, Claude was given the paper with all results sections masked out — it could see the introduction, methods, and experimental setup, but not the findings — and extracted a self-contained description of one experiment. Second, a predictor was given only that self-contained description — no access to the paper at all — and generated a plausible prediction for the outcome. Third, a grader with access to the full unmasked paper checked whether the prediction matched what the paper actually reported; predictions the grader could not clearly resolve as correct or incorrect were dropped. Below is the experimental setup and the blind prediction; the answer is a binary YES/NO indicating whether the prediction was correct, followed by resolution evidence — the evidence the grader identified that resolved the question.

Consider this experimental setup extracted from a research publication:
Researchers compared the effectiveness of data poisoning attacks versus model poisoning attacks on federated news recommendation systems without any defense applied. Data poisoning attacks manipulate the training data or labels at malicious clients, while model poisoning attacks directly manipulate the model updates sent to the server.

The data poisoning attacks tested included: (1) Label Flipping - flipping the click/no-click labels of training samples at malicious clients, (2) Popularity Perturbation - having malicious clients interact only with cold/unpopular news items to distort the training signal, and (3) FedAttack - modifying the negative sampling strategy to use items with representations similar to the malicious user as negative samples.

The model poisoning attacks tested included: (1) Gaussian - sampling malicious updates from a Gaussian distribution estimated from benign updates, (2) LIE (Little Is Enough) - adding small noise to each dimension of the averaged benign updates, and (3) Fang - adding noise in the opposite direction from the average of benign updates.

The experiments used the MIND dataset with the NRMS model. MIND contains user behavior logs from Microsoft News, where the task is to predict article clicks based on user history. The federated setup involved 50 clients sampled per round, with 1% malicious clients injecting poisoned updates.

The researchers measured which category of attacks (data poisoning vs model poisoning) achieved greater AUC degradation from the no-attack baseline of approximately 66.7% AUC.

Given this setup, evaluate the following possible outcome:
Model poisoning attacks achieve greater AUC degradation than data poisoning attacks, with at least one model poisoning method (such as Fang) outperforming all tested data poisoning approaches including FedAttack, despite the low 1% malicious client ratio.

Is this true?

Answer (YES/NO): YES